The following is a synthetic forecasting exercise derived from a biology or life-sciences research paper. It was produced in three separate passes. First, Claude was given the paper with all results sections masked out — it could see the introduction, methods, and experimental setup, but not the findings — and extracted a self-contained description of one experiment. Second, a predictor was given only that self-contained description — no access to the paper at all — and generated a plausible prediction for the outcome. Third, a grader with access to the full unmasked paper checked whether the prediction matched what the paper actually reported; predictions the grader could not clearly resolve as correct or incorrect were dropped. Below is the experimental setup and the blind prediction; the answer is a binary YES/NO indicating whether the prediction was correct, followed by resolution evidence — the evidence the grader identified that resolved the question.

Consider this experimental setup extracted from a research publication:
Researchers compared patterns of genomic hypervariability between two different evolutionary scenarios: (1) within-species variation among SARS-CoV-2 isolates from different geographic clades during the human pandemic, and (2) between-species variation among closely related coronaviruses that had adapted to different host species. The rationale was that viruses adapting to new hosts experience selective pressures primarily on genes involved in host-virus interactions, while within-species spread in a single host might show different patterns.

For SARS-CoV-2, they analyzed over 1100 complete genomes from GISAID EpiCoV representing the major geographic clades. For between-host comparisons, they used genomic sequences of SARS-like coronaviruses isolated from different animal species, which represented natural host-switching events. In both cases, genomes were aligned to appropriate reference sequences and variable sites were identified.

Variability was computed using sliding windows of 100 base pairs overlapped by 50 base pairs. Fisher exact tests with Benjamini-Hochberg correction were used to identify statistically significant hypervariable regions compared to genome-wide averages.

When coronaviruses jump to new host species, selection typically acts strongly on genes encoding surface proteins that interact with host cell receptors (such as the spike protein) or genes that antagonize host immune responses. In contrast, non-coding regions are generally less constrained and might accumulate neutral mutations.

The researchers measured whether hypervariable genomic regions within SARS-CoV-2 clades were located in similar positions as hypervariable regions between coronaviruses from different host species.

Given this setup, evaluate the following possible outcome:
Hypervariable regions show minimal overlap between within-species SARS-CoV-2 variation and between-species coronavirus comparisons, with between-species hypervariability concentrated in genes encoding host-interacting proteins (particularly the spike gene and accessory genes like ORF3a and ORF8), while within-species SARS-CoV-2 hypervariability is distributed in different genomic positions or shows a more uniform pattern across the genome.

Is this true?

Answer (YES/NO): YES